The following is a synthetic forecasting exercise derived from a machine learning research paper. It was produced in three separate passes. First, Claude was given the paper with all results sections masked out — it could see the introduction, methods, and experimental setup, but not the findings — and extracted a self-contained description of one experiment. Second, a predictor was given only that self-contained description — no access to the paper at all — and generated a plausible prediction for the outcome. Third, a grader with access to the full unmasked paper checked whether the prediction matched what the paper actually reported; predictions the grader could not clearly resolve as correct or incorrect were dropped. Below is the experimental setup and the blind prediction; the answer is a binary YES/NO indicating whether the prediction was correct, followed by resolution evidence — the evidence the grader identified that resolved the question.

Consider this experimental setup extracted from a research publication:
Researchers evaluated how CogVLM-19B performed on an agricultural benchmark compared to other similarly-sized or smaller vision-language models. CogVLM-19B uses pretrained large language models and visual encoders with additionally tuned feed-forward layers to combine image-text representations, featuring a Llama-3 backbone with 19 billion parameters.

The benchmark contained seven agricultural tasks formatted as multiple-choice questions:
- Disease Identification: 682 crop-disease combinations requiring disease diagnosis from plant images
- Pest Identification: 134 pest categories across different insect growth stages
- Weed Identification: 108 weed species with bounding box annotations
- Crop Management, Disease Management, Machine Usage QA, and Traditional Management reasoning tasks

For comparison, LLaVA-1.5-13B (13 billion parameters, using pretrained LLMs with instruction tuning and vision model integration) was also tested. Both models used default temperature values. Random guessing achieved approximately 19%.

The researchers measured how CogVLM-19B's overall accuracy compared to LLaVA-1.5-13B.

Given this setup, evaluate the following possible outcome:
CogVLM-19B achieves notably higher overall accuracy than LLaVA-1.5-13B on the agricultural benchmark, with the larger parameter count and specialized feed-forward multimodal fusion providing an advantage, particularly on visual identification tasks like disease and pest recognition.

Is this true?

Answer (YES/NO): NO